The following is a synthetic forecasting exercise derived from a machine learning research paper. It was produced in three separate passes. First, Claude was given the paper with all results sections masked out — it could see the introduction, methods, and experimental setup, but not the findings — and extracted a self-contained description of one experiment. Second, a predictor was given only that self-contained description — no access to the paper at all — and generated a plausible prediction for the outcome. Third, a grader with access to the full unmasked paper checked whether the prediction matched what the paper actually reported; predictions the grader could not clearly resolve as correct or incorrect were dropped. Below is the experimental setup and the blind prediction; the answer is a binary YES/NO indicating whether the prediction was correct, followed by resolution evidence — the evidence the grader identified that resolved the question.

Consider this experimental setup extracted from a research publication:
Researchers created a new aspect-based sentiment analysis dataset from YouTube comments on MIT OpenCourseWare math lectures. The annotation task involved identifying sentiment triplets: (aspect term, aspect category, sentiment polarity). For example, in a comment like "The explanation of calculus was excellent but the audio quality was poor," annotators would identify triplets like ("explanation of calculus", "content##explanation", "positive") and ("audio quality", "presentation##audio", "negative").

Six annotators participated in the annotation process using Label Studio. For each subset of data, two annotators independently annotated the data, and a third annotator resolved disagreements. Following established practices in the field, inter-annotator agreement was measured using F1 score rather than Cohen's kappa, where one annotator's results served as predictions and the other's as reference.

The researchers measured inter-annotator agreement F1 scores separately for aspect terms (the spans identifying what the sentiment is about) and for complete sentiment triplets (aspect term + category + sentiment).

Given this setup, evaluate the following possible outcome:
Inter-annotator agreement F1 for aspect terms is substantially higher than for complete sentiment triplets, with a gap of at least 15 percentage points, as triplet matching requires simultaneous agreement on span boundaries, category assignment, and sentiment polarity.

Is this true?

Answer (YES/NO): NO